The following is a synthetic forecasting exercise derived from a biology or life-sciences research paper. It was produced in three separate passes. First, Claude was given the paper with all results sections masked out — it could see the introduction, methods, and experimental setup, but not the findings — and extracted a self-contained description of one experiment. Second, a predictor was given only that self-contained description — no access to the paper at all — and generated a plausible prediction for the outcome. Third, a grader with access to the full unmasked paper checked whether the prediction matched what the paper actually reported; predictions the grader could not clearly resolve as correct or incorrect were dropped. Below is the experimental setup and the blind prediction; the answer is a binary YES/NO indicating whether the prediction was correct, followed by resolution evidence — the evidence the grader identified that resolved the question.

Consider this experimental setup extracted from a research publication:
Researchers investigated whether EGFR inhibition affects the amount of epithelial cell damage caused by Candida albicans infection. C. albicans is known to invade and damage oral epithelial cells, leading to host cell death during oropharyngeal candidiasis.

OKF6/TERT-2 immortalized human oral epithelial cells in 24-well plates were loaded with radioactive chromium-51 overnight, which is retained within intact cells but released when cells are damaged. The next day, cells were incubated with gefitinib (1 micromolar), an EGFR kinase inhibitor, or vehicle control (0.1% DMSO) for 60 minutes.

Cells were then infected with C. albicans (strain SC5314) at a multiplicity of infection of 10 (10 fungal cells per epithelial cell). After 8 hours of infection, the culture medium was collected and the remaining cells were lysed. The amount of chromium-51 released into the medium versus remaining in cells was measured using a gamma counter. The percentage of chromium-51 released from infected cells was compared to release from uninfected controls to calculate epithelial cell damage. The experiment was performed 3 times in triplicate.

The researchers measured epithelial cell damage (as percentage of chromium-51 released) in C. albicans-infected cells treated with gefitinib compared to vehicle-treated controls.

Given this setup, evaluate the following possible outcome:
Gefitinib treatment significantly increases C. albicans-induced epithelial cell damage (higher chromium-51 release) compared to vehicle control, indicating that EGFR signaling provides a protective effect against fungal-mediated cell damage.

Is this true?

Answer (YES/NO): YES